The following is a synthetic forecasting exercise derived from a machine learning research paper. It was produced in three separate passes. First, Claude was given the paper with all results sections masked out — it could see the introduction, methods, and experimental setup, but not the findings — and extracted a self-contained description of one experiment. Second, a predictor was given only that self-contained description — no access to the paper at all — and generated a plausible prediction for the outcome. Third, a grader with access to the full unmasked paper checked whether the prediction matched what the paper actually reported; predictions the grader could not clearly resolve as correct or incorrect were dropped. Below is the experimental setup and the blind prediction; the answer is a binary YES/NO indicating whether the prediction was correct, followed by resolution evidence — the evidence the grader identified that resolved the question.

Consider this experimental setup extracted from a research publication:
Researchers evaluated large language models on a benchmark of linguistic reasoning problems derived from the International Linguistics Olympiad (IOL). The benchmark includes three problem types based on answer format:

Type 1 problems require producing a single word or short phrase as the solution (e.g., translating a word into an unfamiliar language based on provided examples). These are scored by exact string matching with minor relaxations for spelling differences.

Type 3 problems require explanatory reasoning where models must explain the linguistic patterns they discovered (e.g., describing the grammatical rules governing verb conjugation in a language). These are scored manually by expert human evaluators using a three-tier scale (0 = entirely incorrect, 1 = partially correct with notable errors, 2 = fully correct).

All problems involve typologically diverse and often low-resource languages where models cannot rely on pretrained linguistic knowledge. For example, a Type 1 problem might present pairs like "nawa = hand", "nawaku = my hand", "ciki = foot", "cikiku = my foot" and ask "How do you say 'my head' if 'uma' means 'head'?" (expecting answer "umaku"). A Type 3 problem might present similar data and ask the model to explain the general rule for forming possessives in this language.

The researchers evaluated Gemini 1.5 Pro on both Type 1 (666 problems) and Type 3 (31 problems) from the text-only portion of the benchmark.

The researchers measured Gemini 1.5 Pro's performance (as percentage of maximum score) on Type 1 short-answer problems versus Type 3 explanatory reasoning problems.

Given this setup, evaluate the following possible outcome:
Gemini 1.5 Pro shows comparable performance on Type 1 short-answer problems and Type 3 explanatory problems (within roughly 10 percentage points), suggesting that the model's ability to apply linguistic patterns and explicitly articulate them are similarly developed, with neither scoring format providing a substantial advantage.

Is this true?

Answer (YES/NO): YES